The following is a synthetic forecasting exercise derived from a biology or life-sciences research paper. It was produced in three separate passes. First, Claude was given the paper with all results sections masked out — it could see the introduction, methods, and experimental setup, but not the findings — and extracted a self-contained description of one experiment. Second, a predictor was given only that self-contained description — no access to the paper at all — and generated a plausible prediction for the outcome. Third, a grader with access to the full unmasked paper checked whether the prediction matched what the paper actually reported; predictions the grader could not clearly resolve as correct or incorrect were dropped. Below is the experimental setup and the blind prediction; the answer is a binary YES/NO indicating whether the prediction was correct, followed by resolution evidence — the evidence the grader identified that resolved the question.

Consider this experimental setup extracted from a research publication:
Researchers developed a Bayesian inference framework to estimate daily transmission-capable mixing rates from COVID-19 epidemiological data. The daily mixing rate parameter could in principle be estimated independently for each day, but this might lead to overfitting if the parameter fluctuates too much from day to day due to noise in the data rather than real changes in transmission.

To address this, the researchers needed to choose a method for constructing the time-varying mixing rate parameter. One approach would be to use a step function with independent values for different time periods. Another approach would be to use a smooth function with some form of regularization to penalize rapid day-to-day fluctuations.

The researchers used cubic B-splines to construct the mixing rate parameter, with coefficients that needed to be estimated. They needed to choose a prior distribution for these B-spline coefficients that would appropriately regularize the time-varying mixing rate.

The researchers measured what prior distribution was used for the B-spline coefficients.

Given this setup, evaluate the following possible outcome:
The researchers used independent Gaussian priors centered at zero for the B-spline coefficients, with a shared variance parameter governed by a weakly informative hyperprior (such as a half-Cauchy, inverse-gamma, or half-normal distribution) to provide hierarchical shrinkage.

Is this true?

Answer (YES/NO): NO